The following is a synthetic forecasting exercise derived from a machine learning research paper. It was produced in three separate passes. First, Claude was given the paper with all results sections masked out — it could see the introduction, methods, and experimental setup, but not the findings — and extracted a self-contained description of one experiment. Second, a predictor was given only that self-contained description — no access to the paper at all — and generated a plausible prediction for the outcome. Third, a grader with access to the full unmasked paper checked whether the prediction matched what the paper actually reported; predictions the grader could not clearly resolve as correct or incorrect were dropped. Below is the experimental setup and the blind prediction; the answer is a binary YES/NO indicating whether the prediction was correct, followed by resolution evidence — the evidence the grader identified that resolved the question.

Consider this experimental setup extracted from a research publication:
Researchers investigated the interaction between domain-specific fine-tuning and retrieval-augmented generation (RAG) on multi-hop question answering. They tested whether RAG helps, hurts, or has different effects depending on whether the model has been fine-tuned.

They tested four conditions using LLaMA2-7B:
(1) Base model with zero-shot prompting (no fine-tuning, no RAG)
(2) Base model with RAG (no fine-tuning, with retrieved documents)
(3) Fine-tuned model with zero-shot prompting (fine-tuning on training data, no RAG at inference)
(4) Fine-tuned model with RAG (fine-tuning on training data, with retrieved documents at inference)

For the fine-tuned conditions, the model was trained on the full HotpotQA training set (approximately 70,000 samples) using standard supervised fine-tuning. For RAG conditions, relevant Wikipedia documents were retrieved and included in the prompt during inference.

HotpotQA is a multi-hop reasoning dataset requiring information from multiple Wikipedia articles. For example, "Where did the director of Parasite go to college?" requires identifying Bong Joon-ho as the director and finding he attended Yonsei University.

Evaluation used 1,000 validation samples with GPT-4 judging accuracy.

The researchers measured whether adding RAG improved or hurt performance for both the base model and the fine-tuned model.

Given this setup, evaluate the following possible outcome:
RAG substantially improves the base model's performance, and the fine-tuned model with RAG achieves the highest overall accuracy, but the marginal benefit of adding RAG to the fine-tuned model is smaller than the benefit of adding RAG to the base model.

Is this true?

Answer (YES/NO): NO